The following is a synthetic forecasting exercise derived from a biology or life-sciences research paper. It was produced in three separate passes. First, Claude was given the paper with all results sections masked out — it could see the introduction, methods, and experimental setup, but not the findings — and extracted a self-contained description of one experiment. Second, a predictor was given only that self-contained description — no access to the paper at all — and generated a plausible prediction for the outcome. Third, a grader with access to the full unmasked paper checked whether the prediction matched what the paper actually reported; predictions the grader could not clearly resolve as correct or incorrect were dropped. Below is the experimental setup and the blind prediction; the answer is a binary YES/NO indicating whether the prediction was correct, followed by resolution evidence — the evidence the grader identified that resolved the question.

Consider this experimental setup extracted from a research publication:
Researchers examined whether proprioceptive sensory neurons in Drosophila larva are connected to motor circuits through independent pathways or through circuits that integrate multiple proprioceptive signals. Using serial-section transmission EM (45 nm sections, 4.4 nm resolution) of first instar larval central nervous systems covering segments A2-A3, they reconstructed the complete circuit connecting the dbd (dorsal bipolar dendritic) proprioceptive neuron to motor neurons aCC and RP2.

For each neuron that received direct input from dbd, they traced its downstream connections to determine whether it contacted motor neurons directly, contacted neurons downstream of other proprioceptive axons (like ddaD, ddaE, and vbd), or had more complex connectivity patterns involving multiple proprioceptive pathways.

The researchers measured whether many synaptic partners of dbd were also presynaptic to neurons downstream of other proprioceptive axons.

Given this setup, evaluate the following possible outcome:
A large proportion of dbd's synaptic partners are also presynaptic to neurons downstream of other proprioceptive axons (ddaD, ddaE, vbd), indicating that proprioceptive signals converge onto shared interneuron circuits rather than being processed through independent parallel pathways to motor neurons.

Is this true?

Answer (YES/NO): YES